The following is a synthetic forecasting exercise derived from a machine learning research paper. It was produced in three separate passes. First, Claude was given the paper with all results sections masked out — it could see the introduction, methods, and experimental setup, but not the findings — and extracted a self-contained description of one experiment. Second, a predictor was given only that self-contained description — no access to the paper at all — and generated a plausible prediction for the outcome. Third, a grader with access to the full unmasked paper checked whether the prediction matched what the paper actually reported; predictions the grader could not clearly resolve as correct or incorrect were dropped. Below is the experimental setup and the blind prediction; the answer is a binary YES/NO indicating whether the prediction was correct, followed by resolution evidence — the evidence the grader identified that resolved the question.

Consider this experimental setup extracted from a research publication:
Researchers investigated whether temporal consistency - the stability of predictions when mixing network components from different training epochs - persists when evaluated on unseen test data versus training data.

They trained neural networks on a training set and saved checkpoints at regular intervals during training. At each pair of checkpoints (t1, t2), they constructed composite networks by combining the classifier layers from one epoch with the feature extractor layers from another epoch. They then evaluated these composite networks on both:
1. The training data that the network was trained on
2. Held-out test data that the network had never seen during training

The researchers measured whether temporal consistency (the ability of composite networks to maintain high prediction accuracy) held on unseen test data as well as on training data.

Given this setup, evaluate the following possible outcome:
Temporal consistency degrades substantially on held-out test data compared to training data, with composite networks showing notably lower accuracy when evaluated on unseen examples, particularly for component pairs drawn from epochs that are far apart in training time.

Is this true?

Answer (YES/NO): NO